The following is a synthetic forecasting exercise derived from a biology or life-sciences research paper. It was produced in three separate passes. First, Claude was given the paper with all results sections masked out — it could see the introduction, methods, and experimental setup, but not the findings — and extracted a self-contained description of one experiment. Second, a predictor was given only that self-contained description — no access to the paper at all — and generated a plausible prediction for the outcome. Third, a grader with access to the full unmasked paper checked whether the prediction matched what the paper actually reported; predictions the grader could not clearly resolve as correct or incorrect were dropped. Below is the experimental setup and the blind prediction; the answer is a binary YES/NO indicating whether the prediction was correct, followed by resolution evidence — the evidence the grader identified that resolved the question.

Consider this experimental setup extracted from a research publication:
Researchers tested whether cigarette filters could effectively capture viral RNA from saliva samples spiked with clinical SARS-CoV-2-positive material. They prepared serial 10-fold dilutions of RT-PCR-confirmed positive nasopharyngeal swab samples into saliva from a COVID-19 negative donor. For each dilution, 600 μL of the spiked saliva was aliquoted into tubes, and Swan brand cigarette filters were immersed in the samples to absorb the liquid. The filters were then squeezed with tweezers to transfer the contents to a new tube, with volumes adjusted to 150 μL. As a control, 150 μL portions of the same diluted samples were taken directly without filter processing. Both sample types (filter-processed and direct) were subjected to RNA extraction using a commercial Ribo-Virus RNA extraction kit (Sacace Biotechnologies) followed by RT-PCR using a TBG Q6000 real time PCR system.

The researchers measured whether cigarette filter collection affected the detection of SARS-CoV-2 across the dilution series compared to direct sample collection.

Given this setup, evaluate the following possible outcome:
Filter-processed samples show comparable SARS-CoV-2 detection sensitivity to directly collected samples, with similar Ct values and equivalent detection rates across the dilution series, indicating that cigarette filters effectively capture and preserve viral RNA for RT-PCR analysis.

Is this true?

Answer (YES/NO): YES